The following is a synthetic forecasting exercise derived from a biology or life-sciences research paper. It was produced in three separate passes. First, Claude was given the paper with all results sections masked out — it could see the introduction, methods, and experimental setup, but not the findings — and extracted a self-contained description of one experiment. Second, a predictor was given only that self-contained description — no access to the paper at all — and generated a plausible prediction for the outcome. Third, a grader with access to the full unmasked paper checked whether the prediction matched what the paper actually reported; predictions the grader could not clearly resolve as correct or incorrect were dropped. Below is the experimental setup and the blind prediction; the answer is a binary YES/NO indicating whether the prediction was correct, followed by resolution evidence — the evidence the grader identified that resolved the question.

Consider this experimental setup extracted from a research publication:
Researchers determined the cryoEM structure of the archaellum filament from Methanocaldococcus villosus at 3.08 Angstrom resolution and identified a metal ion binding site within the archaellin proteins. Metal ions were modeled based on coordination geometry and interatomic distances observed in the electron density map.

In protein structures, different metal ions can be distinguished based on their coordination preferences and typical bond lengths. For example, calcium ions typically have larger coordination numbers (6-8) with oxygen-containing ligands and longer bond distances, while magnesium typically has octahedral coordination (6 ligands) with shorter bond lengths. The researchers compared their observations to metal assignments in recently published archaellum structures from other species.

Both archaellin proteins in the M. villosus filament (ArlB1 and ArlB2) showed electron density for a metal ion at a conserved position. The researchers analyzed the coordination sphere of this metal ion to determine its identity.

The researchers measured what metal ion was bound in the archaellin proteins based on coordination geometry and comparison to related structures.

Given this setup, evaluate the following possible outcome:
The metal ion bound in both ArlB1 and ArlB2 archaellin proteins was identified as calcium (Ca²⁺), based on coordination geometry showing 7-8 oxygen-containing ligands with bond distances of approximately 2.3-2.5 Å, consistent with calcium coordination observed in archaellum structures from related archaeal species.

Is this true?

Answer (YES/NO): NO